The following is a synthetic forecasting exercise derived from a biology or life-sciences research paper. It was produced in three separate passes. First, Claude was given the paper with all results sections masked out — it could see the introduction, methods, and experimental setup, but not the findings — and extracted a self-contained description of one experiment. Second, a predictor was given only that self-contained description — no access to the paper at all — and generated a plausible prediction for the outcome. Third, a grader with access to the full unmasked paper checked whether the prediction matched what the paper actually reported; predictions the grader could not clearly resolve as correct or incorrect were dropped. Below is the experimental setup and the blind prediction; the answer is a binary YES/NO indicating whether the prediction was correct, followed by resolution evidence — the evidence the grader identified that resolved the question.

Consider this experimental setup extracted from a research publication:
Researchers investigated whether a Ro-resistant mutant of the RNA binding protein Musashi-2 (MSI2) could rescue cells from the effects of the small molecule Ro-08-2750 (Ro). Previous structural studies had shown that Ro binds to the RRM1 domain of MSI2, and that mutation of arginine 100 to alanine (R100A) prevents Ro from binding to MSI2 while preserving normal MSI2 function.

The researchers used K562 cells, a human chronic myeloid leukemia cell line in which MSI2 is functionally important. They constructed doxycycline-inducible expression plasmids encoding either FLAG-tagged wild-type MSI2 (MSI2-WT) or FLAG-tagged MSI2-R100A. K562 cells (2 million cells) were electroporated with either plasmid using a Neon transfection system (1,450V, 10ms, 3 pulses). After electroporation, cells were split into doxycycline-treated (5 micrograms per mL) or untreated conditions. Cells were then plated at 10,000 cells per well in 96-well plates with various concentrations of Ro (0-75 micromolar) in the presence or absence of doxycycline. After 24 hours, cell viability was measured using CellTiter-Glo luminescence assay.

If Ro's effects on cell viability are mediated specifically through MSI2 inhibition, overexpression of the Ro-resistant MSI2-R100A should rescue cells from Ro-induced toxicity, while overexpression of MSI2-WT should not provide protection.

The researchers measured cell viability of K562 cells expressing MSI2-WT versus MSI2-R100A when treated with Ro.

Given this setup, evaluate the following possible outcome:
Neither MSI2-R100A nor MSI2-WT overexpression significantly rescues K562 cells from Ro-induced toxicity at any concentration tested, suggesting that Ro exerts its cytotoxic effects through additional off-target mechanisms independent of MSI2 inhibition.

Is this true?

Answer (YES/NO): YES